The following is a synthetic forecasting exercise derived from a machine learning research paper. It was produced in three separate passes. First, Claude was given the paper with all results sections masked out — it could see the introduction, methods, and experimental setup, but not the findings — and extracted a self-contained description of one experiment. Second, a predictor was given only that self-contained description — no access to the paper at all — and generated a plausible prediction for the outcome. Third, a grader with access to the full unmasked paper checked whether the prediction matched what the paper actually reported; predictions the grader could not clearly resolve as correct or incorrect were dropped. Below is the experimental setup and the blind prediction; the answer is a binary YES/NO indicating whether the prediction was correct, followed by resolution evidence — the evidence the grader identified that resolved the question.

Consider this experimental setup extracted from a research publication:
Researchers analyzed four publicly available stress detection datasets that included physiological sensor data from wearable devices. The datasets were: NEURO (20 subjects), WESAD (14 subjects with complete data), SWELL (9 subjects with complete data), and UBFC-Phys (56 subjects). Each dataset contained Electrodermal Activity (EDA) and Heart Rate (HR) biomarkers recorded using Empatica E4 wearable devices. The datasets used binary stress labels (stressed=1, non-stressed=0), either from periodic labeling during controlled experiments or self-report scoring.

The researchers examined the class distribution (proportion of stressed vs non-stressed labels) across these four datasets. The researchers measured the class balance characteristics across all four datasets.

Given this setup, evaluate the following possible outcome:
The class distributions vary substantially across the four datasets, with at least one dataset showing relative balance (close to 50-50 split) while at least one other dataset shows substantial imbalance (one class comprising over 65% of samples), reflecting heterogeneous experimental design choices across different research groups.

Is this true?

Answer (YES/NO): NO